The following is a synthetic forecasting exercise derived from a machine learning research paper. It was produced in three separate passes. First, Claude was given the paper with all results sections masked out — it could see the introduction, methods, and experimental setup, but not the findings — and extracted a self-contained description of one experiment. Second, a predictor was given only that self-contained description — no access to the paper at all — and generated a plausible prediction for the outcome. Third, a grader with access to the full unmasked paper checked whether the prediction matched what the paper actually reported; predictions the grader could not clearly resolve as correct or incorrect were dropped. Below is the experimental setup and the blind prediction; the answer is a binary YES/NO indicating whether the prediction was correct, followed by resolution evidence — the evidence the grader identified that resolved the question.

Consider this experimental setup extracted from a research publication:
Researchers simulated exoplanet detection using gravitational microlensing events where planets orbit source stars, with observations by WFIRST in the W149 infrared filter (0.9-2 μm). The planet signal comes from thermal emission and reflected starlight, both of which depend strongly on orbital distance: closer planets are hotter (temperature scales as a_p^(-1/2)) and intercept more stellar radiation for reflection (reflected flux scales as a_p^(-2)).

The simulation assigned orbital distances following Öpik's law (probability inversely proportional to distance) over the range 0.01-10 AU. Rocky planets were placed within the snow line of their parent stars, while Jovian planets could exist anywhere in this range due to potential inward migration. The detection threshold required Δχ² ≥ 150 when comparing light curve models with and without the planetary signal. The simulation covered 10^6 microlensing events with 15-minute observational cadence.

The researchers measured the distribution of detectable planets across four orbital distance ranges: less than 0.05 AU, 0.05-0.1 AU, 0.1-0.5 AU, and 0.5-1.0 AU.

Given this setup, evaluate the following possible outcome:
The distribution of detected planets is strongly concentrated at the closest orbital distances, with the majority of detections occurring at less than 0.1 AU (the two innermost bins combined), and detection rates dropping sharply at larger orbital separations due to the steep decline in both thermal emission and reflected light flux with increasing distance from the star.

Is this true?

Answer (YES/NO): YES